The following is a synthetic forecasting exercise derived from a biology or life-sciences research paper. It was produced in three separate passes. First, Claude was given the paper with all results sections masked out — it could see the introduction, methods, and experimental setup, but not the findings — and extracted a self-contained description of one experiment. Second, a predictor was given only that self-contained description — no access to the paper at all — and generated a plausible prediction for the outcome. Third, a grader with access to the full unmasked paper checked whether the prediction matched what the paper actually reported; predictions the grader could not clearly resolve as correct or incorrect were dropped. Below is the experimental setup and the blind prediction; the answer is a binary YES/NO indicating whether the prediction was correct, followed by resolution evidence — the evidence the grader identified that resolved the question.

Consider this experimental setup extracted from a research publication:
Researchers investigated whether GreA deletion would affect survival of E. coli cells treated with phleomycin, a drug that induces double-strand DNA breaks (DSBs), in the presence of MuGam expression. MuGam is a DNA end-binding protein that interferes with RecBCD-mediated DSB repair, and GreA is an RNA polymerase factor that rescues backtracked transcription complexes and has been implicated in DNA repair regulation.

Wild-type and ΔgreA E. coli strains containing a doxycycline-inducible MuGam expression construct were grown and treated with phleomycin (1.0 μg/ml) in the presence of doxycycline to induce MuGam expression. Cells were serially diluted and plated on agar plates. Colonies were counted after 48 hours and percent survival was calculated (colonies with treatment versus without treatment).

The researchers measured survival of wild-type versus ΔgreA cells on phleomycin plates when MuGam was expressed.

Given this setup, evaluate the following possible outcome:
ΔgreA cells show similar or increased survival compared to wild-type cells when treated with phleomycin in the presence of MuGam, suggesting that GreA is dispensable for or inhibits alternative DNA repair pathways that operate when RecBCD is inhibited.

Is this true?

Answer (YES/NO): NO